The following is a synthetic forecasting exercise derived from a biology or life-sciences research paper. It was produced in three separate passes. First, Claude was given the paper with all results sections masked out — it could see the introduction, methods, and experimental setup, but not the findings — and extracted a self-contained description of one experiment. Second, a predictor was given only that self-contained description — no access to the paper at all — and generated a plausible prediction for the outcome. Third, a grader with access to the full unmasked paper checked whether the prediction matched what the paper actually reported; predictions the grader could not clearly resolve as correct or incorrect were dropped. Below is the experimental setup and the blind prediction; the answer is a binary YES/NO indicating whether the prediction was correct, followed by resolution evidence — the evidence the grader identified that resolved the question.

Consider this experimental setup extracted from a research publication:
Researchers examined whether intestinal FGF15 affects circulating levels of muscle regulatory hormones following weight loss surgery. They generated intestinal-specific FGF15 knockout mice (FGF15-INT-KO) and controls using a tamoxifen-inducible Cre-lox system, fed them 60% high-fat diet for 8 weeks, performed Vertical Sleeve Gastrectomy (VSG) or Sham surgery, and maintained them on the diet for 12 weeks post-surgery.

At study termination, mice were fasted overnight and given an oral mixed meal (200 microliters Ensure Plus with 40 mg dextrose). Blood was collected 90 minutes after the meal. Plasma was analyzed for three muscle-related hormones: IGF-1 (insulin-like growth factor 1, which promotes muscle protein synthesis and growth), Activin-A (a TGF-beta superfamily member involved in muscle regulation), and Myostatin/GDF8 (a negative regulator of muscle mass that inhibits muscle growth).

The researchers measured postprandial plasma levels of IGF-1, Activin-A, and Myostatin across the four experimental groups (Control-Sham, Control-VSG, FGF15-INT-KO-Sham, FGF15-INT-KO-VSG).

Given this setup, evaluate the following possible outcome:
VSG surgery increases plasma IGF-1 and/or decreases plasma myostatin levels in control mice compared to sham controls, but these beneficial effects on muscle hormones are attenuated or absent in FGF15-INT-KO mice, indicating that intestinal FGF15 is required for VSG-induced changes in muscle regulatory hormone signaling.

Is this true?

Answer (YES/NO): NO